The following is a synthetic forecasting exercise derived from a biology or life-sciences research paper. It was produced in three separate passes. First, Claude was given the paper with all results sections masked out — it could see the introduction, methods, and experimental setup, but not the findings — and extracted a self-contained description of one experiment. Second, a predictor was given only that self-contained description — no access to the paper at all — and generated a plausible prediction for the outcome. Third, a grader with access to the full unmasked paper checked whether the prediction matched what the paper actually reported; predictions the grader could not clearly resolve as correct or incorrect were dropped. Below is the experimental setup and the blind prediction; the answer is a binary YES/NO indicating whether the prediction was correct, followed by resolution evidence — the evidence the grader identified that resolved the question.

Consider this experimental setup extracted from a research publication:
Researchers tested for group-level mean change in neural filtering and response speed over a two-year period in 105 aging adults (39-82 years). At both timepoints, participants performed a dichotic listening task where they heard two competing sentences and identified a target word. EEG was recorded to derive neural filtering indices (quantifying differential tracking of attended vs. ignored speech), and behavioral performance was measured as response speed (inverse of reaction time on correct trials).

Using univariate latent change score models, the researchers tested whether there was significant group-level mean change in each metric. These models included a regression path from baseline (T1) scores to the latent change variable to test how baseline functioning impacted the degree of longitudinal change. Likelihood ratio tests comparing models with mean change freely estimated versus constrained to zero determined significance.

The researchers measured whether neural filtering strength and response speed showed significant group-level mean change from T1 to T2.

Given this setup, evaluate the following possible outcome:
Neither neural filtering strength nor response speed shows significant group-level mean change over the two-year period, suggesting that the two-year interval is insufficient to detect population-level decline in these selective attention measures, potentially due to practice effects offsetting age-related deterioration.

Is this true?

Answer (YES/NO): NO